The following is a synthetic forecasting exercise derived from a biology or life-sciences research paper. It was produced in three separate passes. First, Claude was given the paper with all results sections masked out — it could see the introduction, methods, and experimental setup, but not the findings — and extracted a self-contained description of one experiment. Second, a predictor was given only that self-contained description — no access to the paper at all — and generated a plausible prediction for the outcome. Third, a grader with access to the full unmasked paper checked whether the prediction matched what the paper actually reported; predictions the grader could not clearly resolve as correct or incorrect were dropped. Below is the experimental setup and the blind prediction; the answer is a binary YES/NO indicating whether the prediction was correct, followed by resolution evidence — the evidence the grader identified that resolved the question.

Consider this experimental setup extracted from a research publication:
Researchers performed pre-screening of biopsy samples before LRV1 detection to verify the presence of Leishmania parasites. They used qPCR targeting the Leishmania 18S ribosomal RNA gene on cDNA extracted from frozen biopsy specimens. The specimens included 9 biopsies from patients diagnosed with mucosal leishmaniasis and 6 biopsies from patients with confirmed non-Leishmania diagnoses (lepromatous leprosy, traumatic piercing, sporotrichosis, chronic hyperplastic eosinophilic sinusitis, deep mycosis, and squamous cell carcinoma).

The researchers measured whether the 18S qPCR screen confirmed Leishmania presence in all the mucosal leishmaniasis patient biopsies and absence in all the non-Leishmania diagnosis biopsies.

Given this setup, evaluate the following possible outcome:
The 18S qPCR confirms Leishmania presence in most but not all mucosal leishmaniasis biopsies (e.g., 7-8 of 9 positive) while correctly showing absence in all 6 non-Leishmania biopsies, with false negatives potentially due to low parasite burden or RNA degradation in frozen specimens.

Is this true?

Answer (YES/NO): YES